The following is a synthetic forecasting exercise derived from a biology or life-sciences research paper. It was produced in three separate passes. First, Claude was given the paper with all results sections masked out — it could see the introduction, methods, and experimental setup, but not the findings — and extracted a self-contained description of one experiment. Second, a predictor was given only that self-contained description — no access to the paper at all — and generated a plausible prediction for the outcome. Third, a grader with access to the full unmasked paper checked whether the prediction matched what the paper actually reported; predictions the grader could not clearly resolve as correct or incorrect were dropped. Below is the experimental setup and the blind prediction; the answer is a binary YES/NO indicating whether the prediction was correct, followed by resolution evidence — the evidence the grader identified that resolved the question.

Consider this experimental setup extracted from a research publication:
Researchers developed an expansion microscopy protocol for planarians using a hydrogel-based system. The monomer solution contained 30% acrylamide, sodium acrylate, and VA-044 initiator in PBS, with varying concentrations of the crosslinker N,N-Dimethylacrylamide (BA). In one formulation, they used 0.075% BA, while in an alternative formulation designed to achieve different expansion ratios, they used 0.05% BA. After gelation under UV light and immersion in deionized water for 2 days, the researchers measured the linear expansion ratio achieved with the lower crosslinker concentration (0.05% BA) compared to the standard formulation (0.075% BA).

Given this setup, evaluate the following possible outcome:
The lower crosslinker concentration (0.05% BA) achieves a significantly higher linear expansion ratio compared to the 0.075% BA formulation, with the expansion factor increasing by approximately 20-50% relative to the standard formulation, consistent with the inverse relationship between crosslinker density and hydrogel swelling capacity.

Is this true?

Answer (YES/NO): NO